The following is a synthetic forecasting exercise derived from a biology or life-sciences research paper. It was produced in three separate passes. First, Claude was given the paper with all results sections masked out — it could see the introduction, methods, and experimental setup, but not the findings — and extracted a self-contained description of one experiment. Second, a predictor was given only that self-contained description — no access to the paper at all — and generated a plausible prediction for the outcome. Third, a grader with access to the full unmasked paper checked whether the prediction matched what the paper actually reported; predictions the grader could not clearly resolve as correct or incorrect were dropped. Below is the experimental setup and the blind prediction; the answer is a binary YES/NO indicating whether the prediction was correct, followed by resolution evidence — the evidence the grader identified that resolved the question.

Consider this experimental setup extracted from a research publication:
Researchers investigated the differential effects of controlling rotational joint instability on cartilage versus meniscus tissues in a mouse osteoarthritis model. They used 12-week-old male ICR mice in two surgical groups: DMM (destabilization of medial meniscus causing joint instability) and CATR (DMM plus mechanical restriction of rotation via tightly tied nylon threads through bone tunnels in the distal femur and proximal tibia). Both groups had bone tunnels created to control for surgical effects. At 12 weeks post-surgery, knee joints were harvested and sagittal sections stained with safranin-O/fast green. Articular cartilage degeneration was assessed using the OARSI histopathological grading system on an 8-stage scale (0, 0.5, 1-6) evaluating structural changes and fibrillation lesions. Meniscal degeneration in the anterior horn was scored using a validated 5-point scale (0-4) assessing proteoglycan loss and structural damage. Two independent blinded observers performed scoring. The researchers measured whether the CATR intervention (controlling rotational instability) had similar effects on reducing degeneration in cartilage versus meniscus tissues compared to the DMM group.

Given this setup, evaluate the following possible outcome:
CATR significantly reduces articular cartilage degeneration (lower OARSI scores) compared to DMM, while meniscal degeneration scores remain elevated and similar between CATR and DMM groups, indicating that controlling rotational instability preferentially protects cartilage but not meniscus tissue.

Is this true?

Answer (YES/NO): NO